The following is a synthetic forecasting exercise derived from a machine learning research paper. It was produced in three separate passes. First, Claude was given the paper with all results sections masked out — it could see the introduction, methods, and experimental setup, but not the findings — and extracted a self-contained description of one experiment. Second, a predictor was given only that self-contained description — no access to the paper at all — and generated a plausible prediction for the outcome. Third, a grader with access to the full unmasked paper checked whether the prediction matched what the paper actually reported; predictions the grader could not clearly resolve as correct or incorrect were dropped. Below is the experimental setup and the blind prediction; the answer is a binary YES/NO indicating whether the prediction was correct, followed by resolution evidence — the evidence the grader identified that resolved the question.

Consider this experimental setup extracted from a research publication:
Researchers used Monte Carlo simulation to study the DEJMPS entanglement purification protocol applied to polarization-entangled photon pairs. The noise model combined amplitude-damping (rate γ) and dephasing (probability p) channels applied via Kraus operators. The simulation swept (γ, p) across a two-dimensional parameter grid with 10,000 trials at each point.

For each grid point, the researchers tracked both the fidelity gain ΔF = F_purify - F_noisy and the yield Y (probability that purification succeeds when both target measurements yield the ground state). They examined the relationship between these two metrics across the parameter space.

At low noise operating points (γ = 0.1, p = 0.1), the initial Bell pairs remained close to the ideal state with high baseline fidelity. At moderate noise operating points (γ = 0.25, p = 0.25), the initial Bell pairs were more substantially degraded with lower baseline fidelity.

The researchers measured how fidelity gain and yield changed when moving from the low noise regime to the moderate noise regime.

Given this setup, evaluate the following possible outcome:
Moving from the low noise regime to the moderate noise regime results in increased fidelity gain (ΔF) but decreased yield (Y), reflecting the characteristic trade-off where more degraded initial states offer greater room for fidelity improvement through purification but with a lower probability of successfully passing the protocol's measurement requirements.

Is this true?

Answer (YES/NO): YES